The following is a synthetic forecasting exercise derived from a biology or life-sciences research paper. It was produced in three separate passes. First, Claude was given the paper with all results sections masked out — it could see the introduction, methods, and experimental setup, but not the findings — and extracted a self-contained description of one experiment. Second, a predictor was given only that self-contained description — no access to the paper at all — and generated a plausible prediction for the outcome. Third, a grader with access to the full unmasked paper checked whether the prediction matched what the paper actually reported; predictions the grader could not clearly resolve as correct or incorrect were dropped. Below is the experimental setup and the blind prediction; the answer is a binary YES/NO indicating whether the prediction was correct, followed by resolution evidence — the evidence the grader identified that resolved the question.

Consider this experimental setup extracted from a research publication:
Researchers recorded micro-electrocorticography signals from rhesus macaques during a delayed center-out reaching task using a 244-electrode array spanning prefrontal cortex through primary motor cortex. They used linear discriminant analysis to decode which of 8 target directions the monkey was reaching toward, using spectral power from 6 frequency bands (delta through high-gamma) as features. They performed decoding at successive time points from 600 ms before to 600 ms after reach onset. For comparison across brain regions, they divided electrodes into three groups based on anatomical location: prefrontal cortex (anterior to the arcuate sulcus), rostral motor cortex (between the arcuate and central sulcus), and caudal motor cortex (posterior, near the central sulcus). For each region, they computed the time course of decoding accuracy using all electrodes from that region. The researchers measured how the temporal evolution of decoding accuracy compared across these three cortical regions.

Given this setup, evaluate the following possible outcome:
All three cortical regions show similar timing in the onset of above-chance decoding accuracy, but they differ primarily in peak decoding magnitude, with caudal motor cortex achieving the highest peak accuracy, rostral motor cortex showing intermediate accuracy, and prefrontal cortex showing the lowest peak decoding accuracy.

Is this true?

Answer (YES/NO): NO